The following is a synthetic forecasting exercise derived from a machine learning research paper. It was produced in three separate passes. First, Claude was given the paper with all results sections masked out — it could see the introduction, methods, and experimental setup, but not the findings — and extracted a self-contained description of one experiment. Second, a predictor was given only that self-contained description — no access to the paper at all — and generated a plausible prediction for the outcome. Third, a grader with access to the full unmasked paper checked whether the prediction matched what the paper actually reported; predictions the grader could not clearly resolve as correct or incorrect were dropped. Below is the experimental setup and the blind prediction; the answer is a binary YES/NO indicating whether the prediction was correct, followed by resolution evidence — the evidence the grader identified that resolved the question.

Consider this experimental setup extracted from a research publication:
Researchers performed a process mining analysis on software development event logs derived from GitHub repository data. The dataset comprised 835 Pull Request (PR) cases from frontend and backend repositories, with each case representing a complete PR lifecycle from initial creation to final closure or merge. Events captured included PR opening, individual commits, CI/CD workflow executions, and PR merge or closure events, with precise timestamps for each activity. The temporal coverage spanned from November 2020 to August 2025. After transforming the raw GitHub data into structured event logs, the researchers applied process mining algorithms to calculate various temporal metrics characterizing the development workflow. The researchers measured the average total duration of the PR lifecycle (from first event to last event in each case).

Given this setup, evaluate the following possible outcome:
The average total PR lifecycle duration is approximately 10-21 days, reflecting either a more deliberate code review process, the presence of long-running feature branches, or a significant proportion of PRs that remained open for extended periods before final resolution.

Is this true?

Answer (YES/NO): NO